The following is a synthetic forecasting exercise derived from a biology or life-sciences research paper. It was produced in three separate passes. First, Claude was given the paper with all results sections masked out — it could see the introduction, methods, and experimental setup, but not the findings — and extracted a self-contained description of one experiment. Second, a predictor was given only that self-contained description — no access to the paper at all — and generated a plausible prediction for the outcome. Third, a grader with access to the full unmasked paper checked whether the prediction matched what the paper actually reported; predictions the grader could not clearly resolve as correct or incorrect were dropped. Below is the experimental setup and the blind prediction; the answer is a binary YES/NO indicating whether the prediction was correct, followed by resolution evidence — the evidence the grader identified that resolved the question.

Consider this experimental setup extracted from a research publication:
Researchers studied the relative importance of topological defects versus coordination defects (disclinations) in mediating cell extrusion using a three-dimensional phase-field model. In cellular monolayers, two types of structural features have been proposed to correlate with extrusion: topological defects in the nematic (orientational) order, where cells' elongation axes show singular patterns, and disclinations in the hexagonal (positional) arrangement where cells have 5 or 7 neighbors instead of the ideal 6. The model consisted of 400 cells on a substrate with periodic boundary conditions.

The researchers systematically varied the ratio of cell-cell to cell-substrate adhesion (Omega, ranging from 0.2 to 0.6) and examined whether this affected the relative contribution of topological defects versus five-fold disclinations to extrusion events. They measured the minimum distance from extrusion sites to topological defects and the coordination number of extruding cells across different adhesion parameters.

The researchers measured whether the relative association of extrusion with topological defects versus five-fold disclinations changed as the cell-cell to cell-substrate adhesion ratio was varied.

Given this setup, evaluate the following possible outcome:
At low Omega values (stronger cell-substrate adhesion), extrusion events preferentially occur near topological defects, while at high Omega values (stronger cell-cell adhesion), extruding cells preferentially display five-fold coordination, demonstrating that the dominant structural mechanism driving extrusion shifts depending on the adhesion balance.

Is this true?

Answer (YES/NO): YES